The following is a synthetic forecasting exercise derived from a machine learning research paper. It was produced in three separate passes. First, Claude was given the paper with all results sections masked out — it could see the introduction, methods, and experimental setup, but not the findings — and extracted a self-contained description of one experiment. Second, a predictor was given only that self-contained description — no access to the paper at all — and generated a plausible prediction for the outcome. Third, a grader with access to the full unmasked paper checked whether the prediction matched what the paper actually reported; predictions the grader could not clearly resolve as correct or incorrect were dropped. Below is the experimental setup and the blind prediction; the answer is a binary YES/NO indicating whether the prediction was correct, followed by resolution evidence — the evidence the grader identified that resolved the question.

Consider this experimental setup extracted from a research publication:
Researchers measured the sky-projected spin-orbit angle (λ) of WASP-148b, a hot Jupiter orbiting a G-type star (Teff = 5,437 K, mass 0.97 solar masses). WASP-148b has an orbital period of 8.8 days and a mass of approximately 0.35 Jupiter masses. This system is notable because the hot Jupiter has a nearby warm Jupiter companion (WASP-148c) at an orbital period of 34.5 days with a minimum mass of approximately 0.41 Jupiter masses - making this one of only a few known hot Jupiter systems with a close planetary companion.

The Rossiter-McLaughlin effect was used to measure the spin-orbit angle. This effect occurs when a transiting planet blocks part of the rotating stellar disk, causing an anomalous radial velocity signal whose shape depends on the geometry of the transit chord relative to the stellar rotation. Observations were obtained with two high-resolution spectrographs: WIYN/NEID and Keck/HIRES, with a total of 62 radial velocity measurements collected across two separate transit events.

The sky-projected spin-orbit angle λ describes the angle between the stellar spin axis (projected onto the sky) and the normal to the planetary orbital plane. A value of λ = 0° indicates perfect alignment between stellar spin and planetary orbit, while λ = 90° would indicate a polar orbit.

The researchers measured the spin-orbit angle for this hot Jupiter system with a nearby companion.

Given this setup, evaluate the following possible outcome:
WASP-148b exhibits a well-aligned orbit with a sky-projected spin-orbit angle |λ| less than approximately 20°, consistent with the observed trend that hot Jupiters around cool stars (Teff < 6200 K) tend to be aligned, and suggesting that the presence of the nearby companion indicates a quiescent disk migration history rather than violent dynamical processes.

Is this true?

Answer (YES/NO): YES